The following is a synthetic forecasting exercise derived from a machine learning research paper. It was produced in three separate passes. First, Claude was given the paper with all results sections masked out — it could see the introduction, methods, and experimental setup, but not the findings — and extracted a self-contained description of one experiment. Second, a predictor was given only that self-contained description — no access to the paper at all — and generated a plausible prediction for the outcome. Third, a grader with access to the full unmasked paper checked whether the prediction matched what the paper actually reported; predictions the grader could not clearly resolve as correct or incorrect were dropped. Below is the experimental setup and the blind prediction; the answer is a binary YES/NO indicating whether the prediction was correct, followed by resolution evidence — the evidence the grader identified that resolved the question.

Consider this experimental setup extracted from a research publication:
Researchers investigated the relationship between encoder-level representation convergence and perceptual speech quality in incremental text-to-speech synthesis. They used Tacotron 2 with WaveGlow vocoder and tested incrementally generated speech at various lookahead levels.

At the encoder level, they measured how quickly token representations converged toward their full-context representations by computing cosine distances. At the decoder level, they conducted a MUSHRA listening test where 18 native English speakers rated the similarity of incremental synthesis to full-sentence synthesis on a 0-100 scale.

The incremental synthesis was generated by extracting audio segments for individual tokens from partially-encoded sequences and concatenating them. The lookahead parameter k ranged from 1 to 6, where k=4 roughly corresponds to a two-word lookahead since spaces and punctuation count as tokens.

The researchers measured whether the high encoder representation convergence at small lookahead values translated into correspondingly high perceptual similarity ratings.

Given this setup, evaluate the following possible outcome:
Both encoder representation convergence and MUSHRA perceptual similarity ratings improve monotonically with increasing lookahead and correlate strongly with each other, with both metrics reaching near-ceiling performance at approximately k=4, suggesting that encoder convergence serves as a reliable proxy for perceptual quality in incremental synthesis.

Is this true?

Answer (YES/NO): NO